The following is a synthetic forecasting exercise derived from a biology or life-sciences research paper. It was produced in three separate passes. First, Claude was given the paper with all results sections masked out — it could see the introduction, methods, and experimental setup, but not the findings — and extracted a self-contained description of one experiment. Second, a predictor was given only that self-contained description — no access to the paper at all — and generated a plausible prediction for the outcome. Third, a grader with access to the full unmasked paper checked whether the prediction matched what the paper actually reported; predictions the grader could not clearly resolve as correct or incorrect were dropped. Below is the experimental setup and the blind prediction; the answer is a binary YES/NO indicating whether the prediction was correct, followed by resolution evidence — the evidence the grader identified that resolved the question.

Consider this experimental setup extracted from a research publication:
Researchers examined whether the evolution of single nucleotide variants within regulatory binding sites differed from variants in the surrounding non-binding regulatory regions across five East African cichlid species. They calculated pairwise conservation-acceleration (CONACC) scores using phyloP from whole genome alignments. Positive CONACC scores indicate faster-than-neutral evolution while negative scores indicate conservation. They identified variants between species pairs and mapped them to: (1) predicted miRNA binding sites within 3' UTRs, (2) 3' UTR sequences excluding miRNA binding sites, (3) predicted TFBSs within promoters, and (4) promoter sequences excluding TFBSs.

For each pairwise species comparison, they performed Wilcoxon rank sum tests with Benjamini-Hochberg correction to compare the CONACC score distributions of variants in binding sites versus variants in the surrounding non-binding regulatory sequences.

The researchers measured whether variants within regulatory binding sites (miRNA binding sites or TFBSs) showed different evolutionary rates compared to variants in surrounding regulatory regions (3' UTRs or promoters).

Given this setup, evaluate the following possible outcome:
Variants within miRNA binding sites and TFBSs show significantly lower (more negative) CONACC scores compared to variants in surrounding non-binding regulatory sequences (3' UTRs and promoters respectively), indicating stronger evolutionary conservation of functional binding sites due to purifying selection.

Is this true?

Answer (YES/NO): NO